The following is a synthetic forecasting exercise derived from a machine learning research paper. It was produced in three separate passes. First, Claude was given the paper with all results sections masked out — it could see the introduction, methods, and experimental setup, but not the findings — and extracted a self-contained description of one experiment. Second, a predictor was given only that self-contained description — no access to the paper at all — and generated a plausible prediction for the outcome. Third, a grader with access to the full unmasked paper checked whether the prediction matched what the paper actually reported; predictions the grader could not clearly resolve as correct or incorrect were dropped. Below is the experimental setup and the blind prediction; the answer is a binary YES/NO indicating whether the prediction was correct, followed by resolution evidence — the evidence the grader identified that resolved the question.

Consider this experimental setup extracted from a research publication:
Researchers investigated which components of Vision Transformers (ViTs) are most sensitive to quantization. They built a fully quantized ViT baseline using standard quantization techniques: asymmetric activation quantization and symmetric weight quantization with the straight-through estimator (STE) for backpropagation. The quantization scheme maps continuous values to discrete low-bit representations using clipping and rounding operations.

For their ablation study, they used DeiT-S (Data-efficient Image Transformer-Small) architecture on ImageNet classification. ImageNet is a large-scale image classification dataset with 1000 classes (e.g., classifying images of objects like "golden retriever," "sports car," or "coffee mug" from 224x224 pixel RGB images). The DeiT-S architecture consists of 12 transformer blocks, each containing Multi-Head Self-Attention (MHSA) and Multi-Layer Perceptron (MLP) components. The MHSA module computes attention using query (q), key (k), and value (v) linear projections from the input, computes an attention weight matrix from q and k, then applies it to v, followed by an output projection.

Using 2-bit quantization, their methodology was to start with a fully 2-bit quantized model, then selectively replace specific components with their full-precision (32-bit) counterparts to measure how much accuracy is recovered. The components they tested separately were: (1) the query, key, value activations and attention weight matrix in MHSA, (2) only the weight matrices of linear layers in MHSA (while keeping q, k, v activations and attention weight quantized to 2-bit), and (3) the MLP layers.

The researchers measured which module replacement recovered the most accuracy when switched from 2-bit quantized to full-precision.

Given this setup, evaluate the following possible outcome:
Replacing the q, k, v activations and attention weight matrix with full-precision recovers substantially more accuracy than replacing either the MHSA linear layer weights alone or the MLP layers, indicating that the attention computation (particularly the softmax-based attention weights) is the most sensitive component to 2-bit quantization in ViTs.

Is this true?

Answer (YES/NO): YES